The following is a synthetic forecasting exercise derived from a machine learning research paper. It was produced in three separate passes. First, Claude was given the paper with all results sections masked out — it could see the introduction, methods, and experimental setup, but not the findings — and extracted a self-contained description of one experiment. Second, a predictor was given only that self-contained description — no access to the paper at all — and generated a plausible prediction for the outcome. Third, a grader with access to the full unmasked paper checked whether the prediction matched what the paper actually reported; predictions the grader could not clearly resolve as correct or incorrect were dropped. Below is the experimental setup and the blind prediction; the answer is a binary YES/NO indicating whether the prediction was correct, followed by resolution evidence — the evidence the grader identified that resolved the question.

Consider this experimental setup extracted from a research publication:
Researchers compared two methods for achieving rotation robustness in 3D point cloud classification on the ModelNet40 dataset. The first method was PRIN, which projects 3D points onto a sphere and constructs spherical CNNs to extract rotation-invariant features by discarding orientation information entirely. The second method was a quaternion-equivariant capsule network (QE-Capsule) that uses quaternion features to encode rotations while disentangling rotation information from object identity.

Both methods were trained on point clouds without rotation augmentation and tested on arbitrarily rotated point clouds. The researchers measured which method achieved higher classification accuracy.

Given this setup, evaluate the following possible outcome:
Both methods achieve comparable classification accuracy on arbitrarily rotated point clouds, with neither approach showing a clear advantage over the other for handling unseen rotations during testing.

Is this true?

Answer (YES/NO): NO